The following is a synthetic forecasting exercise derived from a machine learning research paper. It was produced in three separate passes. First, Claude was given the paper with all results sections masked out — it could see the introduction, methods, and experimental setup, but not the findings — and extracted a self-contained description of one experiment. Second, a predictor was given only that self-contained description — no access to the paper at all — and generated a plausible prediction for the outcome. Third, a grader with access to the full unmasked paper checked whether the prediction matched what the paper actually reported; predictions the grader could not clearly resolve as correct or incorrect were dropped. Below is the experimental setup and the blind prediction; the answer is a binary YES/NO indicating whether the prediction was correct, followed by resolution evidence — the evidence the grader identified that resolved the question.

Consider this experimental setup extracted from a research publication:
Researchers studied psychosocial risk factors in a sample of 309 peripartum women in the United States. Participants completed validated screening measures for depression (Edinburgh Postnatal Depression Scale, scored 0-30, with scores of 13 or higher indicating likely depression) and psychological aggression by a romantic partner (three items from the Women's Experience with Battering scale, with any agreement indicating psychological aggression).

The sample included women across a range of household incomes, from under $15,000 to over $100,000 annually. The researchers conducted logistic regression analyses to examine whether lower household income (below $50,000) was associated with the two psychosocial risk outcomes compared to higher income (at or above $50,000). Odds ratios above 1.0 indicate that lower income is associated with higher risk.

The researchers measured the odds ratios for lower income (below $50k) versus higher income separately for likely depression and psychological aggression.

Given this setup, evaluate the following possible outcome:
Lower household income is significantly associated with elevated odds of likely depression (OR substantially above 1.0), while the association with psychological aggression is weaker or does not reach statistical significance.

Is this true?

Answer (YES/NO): YES